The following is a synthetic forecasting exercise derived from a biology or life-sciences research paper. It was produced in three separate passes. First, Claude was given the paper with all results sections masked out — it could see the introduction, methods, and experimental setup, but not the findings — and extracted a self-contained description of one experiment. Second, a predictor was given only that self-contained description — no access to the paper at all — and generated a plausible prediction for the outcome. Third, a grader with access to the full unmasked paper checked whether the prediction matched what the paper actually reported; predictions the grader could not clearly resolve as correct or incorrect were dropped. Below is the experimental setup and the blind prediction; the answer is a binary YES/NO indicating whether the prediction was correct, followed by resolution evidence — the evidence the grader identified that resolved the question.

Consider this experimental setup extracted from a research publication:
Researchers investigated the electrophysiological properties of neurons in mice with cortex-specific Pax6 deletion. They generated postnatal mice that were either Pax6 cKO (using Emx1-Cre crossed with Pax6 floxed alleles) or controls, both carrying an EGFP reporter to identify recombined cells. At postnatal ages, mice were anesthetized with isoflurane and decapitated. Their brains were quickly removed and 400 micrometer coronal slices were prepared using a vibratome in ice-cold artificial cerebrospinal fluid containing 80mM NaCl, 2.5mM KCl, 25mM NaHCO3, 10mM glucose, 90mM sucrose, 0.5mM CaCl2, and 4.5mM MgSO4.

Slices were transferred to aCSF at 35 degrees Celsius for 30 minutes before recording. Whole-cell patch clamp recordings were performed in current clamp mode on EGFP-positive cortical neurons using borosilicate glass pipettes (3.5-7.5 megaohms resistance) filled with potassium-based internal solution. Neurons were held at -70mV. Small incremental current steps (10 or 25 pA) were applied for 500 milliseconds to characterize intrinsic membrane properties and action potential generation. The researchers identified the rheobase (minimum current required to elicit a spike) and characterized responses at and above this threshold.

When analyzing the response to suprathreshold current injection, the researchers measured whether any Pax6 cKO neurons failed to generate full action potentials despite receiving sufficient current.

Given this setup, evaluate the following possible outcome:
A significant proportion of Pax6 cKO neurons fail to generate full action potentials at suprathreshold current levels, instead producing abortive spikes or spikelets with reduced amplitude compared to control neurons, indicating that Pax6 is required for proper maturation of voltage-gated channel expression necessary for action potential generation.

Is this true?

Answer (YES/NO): YES